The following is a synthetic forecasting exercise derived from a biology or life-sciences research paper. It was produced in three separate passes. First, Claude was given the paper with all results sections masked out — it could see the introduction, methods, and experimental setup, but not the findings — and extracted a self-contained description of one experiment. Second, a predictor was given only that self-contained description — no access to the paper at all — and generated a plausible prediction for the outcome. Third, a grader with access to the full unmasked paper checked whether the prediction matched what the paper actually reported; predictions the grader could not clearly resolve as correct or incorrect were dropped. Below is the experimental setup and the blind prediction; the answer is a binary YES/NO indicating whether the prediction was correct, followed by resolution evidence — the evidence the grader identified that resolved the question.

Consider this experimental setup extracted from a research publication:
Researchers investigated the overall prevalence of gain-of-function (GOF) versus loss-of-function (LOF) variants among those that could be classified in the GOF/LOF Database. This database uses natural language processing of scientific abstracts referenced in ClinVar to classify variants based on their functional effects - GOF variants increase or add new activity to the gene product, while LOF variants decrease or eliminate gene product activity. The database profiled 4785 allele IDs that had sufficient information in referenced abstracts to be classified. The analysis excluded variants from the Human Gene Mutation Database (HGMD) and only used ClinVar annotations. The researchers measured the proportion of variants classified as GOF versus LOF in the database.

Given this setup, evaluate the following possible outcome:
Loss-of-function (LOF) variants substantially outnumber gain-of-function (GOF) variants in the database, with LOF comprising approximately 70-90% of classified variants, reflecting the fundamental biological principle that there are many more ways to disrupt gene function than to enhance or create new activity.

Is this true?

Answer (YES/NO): YES